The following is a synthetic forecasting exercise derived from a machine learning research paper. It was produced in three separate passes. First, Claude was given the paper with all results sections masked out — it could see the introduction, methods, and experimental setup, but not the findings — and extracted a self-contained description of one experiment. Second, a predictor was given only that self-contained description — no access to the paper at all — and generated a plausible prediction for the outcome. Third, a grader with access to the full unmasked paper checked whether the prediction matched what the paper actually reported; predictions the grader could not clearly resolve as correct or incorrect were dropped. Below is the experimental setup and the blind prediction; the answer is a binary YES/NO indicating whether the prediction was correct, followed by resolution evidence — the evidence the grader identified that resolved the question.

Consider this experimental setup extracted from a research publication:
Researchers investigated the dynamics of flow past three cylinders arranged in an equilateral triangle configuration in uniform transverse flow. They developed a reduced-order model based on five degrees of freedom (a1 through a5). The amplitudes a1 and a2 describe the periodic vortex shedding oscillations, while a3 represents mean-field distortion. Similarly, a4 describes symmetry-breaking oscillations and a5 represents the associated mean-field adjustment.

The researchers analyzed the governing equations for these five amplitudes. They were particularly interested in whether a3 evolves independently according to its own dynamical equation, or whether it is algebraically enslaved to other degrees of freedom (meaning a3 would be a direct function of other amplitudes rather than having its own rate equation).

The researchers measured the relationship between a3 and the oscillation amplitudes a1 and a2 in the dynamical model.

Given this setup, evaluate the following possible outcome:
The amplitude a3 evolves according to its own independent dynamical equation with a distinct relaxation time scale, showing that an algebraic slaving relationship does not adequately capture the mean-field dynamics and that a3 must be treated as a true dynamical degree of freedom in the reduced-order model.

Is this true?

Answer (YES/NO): NO